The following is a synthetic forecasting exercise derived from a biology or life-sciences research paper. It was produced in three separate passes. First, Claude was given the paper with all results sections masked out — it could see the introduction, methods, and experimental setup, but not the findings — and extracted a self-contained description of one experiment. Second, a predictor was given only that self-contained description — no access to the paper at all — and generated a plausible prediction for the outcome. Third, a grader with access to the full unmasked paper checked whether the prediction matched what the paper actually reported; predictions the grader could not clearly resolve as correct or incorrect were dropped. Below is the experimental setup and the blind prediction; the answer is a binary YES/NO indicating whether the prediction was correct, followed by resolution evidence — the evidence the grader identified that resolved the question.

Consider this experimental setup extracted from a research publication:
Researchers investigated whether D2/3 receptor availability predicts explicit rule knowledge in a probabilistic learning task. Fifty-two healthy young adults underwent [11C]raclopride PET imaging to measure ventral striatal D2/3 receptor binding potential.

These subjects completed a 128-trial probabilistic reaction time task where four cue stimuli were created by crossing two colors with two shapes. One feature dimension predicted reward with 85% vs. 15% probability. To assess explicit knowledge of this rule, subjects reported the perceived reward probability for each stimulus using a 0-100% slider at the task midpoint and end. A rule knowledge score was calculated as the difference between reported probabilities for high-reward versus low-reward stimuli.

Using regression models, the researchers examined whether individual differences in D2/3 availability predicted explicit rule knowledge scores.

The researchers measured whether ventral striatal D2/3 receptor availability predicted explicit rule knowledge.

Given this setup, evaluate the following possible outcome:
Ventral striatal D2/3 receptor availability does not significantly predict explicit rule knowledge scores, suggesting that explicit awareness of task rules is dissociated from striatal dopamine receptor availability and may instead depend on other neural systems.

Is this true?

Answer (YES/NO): YES